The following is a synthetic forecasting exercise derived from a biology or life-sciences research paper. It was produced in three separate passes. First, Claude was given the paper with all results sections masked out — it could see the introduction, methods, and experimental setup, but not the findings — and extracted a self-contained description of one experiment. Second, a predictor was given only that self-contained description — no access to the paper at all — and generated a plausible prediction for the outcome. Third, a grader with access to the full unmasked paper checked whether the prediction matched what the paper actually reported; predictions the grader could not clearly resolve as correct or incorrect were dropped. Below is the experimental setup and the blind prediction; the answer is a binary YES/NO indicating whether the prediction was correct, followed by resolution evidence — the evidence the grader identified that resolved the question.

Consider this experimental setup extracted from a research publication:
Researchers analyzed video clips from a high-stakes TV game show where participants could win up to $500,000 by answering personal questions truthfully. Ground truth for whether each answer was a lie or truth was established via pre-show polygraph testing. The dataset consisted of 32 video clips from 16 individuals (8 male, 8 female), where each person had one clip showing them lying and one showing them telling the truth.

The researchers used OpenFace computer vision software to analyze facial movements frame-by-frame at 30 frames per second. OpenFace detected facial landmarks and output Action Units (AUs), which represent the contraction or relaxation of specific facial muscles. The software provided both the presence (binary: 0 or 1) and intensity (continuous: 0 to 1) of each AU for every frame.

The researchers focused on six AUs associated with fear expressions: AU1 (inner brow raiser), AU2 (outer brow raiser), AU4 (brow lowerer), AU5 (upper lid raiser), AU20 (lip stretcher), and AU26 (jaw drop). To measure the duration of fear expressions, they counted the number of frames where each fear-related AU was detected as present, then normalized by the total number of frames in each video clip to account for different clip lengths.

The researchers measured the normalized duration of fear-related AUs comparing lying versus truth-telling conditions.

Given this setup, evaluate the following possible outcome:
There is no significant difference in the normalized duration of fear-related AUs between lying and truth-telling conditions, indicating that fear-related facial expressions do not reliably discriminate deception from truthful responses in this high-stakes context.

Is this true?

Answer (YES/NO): NO